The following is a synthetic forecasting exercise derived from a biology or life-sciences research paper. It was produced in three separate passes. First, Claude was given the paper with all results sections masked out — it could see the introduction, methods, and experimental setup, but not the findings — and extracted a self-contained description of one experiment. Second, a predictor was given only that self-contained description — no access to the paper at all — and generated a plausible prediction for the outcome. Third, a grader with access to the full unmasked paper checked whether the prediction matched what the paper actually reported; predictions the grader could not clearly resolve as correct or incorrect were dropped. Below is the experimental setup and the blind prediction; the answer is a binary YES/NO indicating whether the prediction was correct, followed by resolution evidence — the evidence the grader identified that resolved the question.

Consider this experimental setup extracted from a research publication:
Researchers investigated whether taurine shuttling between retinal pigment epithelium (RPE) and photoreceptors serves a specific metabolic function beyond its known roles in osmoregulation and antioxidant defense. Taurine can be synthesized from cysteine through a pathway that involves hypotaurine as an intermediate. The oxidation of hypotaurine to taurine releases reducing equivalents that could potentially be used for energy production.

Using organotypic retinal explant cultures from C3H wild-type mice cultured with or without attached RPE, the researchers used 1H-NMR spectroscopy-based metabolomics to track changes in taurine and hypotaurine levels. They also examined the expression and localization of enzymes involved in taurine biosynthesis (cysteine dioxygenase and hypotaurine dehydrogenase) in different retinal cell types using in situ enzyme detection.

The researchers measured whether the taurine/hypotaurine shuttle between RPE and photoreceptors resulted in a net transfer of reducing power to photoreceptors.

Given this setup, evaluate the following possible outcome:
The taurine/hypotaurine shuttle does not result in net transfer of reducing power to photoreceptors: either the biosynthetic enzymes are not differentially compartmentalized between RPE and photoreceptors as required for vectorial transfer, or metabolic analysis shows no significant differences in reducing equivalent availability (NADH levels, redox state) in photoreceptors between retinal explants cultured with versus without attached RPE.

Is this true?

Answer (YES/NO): NO